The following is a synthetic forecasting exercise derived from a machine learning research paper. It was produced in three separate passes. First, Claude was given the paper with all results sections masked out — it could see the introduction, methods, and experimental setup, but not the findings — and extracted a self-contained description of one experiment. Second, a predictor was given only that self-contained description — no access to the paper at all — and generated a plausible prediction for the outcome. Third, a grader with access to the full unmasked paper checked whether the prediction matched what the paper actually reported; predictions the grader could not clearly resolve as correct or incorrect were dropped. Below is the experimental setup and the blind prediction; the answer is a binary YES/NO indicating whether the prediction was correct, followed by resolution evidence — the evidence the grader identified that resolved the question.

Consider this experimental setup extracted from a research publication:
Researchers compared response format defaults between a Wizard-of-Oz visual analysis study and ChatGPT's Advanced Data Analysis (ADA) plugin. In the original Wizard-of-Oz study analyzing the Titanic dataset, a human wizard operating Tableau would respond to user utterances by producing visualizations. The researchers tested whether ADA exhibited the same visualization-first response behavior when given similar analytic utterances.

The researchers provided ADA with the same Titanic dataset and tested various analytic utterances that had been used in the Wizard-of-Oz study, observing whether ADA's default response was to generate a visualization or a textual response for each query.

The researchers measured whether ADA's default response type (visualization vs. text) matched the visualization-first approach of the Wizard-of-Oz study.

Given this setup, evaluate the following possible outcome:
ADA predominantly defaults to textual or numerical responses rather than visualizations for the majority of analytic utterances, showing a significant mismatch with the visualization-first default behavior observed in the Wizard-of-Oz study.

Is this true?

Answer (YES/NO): YES